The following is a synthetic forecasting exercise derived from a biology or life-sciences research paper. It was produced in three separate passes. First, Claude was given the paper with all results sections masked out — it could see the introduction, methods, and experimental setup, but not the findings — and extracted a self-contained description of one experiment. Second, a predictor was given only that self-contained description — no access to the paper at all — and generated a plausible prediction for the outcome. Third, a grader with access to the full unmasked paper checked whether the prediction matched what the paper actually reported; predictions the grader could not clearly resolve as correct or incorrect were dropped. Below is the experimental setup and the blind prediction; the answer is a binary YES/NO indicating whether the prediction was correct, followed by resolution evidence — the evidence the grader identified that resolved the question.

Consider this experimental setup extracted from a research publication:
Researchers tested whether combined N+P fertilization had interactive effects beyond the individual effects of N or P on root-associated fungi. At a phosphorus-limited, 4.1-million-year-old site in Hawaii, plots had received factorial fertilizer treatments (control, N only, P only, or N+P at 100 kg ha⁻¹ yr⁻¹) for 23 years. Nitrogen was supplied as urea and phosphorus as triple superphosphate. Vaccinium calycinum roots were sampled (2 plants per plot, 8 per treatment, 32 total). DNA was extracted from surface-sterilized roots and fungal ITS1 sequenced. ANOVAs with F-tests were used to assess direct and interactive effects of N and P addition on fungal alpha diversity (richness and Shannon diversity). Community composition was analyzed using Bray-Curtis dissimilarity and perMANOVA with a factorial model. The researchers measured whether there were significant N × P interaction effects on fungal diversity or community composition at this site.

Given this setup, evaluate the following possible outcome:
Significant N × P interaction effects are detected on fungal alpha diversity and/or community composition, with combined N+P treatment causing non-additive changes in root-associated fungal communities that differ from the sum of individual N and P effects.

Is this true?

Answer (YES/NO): NO